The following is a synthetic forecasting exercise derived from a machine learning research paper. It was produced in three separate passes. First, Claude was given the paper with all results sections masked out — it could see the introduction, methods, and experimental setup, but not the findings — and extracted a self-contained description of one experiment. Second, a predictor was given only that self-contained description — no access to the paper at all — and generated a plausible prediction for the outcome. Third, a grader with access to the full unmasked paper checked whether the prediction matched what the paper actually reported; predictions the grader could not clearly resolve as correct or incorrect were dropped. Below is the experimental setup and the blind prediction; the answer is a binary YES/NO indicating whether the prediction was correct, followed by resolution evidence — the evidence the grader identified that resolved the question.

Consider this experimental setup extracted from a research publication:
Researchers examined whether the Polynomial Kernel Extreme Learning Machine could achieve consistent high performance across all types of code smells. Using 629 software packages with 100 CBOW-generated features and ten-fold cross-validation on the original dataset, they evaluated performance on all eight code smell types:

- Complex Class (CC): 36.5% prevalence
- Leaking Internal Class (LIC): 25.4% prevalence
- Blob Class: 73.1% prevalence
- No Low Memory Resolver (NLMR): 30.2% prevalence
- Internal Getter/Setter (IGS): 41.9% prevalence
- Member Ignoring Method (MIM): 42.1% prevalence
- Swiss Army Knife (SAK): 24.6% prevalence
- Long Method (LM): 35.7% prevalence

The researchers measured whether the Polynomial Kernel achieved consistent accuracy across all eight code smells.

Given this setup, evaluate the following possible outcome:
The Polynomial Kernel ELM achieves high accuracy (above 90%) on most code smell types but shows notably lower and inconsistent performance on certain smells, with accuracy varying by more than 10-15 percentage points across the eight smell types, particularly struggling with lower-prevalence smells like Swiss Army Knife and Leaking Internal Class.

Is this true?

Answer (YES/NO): NO